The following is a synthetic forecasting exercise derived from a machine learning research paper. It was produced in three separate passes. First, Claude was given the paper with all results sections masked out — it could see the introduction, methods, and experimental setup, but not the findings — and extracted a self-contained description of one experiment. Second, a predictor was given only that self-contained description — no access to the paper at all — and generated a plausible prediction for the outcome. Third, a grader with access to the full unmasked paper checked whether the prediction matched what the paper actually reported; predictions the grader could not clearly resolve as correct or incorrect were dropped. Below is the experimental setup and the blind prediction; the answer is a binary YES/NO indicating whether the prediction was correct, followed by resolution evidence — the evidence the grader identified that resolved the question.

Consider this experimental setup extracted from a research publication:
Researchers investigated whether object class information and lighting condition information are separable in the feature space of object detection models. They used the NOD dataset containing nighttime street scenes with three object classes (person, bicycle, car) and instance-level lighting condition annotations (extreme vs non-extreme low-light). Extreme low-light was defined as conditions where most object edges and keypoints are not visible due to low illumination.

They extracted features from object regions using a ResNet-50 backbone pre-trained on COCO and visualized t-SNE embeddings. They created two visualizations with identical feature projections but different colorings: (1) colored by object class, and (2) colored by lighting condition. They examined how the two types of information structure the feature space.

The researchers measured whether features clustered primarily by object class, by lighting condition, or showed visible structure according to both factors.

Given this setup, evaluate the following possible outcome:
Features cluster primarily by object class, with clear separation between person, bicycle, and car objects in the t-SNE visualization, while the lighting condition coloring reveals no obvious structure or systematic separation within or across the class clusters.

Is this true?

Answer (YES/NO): NO